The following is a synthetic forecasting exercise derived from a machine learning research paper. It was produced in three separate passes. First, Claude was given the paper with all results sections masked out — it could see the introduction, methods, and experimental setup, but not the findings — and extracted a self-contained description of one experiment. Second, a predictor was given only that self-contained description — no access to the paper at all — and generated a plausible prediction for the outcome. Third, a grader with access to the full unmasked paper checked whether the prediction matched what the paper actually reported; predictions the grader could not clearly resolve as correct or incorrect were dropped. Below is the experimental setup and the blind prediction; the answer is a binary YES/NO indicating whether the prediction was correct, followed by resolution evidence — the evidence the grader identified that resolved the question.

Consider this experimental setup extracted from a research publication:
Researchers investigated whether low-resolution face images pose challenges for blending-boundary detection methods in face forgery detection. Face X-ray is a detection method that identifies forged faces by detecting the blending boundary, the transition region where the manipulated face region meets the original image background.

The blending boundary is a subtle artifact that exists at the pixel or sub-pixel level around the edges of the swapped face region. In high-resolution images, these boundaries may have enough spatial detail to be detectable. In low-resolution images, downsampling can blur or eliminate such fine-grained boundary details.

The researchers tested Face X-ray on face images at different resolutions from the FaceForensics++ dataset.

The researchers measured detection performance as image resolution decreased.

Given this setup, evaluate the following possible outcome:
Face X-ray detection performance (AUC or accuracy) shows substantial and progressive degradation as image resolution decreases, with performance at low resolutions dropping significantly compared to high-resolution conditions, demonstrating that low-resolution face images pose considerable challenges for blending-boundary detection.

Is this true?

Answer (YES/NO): YES